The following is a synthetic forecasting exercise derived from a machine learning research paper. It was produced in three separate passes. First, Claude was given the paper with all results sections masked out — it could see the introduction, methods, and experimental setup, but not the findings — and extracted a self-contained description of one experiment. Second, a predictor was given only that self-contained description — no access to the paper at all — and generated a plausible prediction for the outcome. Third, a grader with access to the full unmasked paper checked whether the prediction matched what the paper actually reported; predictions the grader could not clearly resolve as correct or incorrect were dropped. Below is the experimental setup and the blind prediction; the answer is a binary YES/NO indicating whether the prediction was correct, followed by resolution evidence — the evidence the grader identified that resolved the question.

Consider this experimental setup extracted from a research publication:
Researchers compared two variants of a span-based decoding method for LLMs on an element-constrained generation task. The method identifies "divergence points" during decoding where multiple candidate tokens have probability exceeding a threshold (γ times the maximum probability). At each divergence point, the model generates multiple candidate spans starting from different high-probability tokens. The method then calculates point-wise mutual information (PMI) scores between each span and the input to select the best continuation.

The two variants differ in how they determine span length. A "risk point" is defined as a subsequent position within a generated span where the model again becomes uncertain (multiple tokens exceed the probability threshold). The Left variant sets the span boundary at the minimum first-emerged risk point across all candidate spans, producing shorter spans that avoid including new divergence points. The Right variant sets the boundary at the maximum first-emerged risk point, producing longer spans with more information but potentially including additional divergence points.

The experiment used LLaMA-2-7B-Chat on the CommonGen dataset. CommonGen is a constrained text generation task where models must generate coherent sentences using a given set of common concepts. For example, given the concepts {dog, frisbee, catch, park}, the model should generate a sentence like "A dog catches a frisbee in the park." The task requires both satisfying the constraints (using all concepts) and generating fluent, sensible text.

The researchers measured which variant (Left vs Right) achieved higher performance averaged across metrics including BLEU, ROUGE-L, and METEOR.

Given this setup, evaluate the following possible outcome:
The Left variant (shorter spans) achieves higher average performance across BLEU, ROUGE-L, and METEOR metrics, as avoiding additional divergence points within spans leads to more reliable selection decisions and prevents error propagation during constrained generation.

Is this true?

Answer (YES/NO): YES